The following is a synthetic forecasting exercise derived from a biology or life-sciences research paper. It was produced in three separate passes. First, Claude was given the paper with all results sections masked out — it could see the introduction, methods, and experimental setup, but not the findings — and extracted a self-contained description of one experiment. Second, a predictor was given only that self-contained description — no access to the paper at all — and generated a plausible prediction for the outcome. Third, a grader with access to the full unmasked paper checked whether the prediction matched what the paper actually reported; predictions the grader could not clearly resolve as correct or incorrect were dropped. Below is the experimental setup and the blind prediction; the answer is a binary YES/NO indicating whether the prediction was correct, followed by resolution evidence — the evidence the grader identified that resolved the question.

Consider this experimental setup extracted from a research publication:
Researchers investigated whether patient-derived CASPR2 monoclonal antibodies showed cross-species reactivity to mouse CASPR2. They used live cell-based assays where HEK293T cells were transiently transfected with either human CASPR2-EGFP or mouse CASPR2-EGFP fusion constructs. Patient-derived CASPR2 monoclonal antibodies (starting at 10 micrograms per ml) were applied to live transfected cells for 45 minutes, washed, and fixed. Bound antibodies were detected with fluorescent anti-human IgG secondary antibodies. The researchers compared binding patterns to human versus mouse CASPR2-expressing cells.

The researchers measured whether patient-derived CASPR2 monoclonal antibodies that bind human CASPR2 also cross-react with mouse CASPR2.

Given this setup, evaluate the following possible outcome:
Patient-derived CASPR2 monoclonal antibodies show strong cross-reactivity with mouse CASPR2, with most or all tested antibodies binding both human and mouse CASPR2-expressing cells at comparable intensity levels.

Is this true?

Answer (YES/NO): NO